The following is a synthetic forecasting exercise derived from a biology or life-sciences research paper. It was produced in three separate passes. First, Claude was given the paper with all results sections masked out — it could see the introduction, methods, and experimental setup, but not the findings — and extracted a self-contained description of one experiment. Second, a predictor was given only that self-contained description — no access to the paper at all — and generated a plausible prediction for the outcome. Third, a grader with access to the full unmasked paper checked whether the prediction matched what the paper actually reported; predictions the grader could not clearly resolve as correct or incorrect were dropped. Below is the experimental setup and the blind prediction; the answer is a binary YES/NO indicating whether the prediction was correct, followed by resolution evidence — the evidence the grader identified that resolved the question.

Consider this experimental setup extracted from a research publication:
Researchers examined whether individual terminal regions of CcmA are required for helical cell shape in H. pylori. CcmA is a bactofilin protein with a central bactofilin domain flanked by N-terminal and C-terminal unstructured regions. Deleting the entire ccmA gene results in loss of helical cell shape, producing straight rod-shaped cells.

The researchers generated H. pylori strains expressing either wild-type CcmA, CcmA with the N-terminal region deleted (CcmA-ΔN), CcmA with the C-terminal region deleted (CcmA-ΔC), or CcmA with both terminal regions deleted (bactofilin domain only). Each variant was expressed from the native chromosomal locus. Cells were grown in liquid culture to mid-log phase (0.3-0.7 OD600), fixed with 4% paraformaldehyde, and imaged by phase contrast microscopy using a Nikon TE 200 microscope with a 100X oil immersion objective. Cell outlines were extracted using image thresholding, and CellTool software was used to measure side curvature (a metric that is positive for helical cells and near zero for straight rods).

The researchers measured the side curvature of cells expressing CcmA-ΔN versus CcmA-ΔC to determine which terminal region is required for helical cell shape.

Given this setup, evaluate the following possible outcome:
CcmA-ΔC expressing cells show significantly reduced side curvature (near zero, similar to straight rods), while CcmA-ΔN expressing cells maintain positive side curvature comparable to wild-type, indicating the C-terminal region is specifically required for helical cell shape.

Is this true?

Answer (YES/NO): NO